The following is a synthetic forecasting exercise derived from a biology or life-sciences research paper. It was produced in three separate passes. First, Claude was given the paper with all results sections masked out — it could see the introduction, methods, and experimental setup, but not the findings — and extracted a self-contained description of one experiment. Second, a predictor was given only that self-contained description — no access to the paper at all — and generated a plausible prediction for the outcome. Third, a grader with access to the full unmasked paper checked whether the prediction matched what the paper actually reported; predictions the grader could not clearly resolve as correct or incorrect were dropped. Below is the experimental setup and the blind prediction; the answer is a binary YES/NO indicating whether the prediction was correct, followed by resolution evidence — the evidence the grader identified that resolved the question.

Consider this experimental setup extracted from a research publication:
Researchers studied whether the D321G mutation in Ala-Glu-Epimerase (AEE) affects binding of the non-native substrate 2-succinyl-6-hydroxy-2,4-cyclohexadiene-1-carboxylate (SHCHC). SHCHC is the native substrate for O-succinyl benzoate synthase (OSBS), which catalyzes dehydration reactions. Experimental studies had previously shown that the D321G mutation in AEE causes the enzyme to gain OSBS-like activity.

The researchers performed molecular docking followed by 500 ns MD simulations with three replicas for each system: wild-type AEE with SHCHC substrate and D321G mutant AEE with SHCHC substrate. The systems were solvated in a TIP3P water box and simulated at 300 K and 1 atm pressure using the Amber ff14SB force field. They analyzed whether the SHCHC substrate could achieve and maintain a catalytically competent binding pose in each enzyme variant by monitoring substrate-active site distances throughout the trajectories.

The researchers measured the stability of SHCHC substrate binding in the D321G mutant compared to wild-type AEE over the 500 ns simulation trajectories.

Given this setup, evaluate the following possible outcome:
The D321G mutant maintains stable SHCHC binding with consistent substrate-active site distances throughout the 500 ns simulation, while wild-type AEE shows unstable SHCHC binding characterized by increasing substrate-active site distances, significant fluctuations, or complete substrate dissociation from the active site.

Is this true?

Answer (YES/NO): NO